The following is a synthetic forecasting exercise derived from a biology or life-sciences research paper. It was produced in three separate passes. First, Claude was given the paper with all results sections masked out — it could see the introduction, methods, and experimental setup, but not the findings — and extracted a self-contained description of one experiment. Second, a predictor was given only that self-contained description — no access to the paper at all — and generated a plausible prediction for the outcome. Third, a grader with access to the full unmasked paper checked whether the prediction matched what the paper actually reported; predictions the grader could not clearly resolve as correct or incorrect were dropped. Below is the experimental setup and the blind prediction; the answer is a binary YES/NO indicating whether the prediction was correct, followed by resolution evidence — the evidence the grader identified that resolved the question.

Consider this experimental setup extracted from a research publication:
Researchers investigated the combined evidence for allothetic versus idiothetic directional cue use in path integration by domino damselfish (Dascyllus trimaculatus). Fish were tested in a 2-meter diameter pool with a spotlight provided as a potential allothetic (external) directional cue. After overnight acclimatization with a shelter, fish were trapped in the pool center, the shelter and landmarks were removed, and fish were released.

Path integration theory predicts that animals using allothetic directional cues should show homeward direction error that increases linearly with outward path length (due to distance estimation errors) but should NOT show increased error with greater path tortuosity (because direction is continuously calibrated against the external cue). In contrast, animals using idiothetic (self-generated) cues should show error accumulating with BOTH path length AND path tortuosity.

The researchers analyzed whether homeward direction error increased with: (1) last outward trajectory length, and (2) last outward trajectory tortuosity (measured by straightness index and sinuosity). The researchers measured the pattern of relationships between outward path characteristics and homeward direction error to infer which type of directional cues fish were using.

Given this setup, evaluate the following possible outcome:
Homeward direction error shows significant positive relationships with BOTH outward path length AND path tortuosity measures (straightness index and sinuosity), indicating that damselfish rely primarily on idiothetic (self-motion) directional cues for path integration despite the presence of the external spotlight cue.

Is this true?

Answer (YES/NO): NO